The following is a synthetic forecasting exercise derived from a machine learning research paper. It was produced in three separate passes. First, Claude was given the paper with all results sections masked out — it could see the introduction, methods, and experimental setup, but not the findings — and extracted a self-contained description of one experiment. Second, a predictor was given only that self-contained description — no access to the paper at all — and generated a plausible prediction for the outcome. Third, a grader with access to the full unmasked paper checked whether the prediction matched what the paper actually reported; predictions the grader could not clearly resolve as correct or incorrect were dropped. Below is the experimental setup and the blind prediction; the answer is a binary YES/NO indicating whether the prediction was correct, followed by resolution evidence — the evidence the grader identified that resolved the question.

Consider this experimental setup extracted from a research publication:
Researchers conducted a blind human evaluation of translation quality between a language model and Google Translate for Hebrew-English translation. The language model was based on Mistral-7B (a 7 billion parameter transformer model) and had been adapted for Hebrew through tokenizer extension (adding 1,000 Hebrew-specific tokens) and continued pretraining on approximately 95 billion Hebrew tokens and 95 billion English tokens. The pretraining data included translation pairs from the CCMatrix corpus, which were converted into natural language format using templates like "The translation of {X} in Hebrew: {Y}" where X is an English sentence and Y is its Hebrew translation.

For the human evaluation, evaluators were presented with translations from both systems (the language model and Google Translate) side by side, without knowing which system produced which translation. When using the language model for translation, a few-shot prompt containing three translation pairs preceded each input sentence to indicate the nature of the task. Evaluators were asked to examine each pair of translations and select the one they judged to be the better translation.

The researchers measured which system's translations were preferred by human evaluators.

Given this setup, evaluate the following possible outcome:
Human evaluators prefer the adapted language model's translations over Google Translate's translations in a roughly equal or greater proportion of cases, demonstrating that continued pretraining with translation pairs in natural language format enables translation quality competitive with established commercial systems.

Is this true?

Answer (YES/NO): YES